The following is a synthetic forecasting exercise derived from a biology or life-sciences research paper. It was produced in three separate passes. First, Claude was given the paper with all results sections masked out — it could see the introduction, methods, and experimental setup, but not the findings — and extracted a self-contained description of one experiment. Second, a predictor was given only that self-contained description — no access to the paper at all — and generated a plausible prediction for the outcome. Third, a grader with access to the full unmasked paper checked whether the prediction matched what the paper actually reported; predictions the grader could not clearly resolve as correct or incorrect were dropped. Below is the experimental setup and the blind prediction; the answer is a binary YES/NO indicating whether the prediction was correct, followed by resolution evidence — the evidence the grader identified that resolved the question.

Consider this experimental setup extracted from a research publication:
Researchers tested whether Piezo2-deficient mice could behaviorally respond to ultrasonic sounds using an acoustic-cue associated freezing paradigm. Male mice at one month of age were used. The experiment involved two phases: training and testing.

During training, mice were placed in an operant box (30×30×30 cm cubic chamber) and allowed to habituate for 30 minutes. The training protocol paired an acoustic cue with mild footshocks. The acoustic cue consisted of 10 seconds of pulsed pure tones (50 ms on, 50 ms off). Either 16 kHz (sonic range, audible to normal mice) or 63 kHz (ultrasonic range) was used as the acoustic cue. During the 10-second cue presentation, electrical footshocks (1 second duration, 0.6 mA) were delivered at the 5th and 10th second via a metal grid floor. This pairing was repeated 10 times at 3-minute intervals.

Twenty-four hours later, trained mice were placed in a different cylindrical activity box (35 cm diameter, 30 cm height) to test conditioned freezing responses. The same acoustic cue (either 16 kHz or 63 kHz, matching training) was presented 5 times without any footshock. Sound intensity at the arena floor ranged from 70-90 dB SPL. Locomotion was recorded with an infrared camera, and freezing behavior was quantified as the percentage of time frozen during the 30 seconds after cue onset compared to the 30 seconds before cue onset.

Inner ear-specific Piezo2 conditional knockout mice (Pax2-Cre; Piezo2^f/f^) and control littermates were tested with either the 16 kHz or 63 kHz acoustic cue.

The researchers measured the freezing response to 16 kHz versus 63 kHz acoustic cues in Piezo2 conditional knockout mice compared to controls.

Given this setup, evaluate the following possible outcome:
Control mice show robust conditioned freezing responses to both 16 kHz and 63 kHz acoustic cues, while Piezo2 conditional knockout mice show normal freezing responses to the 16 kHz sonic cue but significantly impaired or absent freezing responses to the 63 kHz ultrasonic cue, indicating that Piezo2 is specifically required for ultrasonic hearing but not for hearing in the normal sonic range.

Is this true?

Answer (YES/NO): YES